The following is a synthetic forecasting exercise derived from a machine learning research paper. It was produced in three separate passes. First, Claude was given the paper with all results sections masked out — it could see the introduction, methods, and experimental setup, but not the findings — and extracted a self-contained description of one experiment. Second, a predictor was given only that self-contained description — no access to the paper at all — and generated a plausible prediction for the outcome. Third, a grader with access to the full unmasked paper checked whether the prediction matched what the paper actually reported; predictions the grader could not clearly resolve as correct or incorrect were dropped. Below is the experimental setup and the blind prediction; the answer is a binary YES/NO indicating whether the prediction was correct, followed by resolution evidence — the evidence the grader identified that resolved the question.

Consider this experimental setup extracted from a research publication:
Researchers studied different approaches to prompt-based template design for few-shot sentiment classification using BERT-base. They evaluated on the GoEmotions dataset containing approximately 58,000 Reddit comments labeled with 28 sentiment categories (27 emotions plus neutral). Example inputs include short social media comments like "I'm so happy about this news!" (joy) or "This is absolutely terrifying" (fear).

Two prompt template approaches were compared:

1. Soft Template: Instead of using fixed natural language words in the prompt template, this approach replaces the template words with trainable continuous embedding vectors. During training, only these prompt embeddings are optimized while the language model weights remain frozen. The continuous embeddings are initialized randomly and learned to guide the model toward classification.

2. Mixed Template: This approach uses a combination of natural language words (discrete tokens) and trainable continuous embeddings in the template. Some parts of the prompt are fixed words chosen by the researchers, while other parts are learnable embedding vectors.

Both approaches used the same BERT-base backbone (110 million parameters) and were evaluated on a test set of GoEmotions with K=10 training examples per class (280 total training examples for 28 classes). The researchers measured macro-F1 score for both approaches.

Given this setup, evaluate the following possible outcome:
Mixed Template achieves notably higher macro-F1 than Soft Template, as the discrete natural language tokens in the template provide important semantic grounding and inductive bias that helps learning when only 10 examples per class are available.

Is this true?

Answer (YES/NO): YES